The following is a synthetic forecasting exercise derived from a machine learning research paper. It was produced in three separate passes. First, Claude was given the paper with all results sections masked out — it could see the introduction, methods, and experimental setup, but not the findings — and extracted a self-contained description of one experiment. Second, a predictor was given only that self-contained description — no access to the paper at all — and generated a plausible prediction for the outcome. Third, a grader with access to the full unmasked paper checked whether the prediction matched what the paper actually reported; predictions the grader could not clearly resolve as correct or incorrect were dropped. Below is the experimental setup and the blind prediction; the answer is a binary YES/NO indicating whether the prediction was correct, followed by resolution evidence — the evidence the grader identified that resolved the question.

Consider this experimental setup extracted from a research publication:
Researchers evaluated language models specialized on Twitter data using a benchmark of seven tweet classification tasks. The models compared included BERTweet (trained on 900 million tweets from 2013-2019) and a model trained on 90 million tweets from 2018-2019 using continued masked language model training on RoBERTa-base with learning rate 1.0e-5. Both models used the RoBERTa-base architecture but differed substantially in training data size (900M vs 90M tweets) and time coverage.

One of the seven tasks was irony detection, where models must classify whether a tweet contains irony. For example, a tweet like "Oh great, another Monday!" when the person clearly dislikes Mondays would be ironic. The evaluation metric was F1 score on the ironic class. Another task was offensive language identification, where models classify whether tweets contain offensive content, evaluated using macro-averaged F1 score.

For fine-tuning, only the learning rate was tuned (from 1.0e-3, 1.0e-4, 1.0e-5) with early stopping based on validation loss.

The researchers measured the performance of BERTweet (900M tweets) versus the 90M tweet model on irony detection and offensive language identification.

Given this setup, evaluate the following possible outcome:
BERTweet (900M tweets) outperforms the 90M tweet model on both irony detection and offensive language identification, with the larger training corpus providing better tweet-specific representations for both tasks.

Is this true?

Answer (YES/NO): NO